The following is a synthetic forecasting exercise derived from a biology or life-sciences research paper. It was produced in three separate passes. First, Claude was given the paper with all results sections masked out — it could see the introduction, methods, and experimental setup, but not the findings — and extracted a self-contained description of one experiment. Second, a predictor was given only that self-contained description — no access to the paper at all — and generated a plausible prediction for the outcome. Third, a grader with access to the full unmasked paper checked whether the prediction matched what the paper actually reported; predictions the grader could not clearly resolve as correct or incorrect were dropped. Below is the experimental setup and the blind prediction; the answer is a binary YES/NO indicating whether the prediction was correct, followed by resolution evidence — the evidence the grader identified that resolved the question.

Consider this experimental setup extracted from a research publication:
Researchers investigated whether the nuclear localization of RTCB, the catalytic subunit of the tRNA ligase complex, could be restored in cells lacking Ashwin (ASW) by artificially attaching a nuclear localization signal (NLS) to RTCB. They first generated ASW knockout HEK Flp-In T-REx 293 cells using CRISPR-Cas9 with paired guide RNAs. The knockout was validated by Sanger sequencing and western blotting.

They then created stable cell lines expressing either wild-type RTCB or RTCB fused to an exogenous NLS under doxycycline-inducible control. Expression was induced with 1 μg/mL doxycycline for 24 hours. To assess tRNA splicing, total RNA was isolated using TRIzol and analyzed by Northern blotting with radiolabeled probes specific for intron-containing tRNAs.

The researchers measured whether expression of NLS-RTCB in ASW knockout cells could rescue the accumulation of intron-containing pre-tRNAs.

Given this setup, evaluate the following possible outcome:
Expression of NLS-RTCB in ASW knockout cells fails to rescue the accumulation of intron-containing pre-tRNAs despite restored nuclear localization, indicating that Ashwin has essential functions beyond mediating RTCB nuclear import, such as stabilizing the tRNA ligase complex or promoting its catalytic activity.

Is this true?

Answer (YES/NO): NO